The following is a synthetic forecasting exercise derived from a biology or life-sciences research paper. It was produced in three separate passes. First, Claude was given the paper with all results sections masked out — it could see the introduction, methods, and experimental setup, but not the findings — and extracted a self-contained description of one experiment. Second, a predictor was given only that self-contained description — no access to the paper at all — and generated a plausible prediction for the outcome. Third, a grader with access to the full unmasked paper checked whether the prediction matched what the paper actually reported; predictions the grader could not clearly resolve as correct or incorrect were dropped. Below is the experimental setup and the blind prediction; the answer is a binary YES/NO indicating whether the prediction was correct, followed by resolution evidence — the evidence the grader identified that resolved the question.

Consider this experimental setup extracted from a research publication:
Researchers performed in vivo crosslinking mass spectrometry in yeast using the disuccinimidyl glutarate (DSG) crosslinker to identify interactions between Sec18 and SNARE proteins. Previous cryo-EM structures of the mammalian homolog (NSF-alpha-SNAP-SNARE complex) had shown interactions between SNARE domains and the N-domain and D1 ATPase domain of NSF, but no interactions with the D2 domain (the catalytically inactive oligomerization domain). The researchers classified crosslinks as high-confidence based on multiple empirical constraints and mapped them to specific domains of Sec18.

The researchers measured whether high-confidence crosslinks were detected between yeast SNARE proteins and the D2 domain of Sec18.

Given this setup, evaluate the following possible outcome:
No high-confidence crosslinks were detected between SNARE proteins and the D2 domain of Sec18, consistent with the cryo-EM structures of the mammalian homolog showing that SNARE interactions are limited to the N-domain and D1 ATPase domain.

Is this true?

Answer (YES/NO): NO